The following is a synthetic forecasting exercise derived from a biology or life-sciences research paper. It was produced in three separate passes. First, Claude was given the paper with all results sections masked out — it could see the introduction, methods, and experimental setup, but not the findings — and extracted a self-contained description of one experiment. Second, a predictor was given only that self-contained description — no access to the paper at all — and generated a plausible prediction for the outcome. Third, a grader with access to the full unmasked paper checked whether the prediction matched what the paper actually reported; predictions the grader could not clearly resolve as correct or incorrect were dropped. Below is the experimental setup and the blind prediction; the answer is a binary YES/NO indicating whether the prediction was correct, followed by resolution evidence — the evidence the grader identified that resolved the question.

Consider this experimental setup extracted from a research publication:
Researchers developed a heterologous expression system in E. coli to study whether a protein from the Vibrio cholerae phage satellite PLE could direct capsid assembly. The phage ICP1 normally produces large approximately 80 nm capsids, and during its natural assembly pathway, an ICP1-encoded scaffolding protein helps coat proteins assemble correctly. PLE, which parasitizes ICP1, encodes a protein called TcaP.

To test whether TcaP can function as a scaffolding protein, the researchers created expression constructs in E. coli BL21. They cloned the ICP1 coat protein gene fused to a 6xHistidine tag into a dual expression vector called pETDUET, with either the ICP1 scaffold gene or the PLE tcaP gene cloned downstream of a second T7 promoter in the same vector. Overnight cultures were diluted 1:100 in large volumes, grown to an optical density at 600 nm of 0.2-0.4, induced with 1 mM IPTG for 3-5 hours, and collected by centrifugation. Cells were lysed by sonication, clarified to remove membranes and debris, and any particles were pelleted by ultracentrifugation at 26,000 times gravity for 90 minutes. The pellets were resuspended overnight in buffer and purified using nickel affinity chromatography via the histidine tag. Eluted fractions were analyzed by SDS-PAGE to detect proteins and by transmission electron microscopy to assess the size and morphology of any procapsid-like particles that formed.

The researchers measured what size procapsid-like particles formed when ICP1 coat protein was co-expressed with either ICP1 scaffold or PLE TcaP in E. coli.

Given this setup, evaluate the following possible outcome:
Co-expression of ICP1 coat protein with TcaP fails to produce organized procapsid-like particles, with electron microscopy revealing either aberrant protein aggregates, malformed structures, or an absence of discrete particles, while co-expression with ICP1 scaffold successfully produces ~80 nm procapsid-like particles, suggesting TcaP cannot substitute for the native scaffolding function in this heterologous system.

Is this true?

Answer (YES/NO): NO